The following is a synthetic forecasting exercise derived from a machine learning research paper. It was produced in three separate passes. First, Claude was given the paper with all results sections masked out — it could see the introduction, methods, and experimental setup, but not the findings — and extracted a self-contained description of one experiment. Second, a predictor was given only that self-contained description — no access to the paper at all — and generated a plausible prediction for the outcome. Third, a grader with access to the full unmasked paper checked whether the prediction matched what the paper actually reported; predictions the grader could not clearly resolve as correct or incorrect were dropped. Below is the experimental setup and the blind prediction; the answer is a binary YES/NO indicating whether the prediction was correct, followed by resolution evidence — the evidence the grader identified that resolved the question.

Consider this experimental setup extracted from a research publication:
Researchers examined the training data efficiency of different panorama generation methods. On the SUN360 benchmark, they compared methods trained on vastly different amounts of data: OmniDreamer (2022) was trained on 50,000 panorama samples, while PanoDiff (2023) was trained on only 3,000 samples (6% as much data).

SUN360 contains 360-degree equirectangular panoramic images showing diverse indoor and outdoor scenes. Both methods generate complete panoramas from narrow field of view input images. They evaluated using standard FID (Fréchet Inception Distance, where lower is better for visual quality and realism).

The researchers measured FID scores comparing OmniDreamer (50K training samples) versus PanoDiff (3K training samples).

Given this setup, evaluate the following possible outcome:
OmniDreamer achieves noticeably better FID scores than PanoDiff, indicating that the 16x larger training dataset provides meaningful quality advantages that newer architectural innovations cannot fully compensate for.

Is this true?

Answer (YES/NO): NO